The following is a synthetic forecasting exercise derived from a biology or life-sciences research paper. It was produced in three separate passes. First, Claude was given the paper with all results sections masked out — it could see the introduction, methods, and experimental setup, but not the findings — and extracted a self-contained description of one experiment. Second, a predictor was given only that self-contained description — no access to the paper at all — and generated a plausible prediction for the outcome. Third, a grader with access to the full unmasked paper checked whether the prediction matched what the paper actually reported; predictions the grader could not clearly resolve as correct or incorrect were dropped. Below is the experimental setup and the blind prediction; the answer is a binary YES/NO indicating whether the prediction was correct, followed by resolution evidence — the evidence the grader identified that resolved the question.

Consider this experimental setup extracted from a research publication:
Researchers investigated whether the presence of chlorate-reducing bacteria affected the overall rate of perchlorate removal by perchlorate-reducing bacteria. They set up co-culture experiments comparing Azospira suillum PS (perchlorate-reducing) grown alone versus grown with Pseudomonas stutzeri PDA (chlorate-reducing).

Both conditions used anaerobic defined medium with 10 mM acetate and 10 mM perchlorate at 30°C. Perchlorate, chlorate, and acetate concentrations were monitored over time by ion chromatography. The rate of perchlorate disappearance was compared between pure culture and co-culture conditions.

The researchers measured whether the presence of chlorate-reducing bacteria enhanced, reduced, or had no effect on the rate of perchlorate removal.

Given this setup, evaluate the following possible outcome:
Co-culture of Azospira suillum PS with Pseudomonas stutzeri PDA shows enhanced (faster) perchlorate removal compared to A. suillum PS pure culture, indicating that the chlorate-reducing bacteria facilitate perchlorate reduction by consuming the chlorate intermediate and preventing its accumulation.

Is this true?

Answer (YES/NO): NO